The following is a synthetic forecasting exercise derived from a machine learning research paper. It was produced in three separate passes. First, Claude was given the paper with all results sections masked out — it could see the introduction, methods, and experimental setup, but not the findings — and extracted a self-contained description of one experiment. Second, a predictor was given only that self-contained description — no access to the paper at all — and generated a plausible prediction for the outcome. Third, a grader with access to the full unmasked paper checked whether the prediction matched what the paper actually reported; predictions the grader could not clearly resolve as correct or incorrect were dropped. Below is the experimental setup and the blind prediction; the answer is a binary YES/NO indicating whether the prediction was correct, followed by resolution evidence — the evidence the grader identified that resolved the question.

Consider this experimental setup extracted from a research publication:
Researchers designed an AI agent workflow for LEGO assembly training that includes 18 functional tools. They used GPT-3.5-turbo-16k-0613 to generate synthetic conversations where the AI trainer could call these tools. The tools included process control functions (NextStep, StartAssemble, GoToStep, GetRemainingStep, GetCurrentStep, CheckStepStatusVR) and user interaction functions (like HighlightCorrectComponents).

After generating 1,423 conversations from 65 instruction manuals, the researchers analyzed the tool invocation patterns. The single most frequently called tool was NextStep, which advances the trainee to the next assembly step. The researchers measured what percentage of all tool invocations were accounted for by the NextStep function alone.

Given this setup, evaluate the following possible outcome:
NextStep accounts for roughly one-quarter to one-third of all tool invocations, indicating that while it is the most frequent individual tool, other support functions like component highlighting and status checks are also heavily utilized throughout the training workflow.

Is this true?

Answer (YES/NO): NO